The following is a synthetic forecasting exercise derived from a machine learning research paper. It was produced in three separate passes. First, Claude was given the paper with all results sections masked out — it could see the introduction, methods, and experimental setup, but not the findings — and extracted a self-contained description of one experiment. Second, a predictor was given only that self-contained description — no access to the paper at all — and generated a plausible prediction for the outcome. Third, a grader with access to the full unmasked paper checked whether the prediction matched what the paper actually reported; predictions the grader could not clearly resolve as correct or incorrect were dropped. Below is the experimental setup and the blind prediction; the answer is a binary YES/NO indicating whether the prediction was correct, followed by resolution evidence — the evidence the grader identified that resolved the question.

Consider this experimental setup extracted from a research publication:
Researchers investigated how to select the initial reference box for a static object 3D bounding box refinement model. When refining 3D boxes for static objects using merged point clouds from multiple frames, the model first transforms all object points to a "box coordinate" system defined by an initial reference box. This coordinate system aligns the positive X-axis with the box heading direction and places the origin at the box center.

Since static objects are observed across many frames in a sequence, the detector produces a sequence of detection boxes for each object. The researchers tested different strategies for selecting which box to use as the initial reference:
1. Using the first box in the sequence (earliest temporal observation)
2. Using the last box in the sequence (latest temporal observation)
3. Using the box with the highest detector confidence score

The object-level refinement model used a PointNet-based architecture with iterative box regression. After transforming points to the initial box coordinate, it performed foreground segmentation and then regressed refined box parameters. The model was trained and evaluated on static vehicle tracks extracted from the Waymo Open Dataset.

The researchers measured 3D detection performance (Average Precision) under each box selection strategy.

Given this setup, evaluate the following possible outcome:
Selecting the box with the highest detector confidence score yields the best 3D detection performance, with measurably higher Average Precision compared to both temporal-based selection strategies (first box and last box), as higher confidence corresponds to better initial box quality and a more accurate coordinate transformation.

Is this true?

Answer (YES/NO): NO